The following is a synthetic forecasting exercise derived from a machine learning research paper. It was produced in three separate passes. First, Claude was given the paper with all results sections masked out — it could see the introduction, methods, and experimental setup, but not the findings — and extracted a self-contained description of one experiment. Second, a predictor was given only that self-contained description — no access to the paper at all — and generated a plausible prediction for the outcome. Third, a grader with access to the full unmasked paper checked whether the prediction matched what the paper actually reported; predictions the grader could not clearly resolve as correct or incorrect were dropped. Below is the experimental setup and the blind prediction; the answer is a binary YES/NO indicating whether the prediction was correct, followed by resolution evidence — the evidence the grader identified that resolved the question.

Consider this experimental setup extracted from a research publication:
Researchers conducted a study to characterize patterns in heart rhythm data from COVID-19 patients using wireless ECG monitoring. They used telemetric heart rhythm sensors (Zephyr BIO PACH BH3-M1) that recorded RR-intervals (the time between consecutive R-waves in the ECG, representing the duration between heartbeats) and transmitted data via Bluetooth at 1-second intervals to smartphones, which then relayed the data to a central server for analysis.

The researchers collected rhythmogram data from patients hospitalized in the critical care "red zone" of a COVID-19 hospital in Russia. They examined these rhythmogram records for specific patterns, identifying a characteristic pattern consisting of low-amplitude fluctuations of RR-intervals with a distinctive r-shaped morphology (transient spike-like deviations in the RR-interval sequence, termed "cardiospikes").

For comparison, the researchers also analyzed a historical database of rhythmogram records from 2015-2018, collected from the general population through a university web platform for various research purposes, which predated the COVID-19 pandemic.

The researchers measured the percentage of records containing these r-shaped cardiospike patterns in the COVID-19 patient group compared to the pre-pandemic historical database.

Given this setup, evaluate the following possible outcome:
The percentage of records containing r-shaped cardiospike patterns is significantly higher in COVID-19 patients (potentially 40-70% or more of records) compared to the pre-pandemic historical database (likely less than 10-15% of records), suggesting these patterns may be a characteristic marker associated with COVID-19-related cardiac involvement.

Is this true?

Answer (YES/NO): YES